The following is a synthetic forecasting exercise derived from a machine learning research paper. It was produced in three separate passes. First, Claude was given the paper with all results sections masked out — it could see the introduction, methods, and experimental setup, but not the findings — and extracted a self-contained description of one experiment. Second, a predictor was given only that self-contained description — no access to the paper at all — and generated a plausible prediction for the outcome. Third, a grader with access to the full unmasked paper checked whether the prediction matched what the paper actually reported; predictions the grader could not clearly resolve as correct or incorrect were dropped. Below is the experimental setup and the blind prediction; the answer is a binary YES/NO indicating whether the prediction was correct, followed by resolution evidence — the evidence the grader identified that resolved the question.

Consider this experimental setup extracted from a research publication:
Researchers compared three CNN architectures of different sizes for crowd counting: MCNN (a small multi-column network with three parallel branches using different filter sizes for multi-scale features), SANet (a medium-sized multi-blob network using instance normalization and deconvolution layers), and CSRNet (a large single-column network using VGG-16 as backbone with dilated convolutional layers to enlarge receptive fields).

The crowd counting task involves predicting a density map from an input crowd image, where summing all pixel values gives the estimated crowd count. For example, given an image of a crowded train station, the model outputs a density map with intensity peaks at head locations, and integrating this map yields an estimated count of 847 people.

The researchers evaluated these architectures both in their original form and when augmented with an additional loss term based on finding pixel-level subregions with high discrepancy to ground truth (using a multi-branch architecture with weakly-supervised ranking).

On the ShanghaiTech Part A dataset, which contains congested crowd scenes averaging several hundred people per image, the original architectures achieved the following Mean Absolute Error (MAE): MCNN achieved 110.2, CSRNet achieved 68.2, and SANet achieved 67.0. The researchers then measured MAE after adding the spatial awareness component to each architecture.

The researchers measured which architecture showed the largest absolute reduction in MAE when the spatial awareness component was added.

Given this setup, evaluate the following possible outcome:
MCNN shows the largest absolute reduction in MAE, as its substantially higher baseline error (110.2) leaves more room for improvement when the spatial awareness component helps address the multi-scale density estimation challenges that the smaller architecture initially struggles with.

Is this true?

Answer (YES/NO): YES